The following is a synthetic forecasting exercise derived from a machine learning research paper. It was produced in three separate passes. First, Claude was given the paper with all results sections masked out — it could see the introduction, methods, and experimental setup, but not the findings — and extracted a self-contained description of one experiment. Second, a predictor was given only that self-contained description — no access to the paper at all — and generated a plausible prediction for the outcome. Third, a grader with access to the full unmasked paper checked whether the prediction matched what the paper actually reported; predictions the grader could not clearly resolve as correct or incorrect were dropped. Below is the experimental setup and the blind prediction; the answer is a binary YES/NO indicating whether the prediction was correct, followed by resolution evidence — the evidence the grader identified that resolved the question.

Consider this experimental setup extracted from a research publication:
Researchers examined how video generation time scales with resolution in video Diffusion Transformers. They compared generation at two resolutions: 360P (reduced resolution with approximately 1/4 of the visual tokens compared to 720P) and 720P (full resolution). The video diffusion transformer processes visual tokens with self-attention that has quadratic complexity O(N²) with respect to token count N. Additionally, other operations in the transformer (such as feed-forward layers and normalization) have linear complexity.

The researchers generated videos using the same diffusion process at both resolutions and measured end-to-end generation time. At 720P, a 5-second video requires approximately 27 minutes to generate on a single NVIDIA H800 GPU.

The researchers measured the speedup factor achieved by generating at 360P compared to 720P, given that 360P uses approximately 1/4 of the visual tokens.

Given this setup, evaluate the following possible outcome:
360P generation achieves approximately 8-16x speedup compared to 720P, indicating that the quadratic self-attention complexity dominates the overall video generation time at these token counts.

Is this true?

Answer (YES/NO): YES